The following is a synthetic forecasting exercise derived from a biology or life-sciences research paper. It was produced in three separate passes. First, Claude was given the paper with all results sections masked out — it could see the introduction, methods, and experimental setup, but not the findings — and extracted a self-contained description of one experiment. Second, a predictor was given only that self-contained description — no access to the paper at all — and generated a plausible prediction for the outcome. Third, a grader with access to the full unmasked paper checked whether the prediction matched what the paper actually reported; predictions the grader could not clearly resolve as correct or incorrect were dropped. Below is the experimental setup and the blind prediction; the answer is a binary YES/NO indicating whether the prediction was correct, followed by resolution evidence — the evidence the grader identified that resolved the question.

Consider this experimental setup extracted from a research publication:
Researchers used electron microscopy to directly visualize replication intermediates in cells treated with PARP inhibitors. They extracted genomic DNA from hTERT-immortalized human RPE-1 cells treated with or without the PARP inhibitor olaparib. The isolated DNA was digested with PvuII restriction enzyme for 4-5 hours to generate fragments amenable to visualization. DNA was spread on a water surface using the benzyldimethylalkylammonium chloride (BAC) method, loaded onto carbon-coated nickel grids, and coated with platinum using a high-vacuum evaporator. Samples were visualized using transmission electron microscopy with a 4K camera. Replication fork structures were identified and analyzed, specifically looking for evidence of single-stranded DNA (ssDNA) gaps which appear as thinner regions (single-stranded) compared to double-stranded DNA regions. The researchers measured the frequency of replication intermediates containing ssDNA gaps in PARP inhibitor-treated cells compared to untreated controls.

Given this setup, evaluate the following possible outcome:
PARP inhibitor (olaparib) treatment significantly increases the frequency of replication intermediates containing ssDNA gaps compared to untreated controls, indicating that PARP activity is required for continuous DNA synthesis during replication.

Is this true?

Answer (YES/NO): YES